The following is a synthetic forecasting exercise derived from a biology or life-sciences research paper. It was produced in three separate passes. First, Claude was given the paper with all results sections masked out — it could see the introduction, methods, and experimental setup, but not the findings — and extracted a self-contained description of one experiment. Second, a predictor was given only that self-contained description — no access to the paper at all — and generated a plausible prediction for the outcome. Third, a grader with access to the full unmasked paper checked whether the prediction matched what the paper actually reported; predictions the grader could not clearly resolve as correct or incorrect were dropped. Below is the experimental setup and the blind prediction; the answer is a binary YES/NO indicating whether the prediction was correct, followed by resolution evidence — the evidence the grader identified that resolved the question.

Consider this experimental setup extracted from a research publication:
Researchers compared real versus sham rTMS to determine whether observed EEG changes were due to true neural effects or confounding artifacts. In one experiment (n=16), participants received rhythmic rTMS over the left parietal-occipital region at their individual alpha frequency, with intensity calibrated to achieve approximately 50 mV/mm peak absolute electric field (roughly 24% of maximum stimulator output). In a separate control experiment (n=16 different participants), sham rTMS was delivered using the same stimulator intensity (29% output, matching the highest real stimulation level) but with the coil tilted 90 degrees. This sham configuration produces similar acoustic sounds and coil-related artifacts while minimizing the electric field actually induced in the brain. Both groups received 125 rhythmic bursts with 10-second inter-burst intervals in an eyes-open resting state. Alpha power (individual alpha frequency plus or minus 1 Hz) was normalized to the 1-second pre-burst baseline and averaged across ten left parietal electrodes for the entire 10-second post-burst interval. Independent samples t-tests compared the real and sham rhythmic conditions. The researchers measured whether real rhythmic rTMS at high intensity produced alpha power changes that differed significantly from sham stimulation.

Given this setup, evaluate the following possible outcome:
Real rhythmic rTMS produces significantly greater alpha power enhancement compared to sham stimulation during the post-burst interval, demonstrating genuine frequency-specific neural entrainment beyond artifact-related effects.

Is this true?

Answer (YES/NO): NO